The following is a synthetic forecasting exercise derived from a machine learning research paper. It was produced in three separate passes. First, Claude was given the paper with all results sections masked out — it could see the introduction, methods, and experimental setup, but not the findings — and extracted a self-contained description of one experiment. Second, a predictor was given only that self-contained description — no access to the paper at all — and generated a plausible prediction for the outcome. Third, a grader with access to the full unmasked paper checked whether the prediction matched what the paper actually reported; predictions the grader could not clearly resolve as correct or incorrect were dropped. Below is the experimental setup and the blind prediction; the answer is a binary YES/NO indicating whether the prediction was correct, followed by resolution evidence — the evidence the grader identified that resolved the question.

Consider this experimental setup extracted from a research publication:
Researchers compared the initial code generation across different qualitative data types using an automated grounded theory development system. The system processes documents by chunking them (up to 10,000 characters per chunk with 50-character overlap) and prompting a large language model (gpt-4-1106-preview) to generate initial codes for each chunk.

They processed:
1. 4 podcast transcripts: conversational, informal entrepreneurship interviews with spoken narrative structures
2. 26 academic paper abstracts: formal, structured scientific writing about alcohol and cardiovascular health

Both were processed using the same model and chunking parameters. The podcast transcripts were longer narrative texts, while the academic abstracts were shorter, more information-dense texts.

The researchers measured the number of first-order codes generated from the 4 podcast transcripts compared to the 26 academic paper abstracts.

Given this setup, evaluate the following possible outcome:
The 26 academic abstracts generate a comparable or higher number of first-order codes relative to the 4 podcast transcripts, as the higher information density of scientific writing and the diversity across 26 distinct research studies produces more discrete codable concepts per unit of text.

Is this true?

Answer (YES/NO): NO